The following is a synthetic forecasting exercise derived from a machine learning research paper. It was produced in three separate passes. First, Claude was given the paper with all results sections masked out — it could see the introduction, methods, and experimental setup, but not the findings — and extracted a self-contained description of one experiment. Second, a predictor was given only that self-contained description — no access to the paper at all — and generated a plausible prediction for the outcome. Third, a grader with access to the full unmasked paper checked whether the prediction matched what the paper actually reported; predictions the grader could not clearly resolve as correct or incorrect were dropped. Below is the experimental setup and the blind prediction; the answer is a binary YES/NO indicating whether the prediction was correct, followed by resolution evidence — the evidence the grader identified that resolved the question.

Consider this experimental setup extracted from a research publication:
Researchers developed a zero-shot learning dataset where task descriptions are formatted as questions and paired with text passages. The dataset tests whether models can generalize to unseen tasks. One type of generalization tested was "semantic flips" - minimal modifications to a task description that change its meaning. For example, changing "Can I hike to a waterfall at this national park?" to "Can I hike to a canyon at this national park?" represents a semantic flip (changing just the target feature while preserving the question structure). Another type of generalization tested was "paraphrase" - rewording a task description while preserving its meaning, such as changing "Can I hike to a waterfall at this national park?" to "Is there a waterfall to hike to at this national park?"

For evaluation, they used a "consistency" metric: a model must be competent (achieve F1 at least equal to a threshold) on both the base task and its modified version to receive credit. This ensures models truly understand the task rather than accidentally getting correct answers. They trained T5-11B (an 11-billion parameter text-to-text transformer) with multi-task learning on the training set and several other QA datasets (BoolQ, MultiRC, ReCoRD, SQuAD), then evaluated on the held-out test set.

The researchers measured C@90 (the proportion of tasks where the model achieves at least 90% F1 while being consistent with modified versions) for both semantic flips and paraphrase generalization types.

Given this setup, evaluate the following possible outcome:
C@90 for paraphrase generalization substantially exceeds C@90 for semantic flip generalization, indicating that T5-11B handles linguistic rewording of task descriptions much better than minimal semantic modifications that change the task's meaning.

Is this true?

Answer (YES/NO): YES